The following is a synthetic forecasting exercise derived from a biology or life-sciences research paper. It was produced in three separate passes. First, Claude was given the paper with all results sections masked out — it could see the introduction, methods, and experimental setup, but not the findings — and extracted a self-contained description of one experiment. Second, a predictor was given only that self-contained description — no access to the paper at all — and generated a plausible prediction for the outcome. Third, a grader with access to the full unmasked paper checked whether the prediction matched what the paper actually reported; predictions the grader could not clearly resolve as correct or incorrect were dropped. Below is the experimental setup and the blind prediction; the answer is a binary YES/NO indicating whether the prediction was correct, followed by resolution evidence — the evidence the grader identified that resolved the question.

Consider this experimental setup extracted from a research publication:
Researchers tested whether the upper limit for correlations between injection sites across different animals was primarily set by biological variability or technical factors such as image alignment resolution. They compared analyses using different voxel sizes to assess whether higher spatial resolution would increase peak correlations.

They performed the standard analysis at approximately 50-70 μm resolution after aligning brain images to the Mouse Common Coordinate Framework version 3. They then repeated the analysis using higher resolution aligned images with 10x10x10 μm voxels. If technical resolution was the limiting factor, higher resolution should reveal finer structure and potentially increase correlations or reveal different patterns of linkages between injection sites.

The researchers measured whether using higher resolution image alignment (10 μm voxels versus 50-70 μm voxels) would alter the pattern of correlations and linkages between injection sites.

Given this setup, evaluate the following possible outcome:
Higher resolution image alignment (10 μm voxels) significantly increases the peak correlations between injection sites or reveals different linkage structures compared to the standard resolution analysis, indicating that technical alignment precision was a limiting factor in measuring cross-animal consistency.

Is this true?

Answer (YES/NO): NO